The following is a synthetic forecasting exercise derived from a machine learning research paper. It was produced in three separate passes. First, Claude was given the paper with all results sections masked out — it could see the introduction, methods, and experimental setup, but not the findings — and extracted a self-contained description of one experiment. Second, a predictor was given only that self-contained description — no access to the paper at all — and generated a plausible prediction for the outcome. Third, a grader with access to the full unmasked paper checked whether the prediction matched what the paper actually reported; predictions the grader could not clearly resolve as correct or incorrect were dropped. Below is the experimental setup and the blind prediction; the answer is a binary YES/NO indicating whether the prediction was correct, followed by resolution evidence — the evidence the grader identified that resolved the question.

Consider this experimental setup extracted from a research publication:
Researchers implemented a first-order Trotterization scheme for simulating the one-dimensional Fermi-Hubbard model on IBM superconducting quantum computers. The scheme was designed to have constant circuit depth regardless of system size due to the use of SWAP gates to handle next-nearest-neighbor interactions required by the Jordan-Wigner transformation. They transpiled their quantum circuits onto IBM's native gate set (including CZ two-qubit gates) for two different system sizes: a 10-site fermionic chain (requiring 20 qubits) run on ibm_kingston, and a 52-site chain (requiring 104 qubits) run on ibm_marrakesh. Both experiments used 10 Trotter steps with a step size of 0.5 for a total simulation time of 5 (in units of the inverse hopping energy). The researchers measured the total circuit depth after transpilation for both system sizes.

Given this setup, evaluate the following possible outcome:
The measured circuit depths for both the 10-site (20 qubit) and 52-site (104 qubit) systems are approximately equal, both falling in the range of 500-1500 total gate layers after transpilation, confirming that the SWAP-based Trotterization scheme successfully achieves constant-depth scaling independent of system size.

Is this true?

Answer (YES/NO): YES